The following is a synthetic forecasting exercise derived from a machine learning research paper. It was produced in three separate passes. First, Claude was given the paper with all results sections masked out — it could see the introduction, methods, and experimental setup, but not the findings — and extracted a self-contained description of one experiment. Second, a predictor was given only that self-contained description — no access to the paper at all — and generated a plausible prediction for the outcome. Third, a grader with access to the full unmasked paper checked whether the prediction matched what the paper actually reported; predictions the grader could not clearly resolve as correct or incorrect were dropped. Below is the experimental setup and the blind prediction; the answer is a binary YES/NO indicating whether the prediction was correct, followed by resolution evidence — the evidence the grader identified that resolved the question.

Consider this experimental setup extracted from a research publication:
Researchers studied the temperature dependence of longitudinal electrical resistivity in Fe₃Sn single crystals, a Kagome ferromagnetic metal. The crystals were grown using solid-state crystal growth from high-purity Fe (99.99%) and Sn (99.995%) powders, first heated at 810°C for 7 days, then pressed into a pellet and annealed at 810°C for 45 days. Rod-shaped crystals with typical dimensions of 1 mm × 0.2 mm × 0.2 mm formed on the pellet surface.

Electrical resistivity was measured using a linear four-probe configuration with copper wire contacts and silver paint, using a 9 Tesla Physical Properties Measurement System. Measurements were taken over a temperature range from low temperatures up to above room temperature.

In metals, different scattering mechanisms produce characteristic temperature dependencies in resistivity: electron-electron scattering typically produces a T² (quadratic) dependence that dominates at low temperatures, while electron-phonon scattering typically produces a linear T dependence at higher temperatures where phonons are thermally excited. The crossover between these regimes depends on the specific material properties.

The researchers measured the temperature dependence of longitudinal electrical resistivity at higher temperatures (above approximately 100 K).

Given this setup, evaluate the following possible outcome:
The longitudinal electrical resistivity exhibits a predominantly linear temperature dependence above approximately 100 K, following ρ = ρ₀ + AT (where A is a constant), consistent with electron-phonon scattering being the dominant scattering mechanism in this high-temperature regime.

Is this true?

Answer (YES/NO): YES